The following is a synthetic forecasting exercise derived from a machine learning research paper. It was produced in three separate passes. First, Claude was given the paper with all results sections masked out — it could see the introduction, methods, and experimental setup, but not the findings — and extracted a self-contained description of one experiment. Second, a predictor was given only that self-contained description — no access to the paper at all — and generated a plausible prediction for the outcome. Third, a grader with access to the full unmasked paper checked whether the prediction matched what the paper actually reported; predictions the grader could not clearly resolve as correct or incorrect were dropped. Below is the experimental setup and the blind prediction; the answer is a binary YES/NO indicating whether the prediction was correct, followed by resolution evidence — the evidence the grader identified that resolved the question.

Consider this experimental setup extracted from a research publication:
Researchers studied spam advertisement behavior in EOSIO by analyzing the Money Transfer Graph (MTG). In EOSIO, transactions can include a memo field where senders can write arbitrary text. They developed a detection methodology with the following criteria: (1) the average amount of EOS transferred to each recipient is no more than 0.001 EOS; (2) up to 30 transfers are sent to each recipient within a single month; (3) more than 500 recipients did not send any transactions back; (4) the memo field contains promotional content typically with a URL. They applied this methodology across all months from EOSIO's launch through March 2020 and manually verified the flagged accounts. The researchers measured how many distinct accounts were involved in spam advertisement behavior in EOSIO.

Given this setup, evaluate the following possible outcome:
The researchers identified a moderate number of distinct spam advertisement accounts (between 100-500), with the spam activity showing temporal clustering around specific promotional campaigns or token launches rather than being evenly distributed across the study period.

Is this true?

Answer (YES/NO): YES